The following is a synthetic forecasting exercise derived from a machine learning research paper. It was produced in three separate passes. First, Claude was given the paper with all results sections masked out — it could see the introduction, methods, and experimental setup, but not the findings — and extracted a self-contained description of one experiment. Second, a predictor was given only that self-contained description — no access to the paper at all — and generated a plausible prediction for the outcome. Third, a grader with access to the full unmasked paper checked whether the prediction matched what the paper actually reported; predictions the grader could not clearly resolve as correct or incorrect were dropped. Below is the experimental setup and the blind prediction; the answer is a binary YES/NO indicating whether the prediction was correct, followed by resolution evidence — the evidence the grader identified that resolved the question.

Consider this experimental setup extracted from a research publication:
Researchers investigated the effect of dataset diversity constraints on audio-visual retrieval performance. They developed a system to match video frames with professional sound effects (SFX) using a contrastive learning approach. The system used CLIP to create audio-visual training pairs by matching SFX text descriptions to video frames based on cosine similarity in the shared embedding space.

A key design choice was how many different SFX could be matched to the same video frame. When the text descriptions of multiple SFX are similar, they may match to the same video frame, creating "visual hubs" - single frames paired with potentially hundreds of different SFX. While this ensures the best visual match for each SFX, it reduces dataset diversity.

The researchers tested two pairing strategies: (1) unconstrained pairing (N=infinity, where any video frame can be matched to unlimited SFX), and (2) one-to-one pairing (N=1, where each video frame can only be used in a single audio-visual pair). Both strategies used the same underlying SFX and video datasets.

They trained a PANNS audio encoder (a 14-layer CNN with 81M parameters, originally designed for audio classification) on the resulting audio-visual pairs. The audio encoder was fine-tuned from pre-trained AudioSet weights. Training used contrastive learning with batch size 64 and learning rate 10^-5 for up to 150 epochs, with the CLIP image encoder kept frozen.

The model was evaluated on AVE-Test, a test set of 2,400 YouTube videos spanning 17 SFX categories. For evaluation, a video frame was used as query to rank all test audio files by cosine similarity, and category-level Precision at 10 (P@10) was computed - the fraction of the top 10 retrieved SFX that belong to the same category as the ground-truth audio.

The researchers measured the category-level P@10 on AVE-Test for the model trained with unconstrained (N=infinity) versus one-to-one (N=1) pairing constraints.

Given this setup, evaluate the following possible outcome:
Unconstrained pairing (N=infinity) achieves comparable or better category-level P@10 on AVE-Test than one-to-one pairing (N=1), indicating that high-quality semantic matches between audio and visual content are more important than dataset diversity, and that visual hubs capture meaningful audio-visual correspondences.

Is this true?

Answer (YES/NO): NO